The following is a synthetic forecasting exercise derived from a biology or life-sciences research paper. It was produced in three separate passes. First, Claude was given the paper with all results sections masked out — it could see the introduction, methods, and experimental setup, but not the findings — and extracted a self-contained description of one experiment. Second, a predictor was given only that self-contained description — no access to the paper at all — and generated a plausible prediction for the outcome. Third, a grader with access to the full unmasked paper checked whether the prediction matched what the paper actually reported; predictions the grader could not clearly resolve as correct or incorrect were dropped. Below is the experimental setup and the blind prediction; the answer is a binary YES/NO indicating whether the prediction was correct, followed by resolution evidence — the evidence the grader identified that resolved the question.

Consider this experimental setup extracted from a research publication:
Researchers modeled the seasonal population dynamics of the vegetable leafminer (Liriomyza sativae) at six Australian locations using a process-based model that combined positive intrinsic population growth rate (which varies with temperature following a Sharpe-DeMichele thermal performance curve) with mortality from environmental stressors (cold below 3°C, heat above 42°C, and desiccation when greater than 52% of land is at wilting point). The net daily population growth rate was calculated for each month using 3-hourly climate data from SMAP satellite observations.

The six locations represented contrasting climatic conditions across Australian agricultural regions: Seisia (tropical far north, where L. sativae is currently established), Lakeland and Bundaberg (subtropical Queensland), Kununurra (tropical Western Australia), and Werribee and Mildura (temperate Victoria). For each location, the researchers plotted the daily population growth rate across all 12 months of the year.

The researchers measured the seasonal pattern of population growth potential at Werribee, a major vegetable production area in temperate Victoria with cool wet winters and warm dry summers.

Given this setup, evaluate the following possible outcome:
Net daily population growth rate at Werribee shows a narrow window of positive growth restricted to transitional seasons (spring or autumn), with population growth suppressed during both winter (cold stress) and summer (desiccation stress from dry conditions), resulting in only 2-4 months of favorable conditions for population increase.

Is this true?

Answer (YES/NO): NO